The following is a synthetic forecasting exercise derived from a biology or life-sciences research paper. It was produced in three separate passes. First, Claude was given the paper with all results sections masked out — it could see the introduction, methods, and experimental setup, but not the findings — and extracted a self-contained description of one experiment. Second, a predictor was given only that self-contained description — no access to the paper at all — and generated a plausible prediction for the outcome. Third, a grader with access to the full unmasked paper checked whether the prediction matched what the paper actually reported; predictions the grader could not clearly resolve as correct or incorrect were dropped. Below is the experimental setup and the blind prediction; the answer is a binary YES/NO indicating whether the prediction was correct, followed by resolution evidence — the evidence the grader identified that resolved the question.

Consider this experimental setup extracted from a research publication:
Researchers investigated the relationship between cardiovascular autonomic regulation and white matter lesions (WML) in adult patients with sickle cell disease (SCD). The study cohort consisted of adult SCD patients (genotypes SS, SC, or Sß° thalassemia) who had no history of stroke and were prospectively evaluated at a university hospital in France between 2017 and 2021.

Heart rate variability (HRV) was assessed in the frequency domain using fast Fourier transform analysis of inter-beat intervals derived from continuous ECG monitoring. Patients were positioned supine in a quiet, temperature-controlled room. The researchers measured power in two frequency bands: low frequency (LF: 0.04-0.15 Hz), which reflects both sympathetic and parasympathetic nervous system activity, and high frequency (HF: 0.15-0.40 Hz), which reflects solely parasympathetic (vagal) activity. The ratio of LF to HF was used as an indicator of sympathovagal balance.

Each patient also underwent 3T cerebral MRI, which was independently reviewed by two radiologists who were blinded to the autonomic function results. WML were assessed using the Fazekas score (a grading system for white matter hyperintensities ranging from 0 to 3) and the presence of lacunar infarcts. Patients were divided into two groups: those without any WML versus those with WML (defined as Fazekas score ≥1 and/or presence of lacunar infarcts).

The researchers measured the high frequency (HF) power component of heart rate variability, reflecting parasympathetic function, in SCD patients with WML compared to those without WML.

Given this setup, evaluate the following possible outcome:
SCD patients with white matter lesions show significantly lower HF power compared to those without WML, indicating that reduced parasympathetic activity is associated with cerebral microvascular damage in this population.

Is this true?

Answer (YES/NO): YES